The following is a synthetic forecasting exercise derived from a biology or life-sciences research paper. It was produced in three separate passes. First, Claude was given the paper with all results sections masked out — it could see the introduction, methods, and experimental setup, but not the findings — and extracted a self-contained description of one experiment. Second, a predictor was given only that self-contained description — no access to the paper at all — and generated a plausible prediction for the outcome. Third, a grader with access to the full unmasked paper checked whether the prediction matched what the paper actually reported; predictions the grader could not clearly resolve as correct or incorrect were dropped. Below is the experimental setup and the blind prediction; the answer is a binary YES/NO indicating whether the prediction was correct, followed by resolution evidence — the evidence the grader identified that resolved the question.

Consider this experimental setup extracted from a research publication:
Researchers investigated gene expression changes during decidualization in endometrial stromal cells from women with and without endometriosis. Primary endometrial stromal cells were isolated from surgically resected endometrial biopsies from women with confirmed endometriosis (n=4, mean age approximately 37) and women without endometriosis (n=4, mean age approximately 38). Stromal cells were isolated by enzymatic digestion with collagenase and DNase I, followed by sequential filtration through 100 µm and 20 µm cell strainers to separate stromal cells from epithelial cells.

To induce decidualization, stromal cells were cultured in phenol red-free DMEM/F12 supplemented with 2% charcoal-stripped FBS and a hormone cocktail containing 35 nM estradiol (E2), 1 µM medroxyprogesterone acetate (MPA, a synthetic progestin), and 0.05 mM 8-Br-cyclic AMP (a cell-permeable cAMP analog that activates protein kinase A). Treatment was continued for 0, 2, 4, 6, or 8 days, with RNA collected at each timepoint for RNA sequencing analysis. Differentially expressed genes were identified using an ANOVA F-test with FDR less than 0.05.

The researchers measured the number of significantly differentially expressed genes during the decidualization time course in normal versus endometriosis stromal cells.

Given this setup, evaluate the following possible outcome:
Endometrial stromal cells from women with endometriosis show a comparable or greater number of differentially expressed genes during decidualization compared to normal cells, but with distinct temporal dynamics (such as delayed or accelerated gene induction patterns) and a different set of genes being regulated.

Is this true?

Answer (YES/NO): YES